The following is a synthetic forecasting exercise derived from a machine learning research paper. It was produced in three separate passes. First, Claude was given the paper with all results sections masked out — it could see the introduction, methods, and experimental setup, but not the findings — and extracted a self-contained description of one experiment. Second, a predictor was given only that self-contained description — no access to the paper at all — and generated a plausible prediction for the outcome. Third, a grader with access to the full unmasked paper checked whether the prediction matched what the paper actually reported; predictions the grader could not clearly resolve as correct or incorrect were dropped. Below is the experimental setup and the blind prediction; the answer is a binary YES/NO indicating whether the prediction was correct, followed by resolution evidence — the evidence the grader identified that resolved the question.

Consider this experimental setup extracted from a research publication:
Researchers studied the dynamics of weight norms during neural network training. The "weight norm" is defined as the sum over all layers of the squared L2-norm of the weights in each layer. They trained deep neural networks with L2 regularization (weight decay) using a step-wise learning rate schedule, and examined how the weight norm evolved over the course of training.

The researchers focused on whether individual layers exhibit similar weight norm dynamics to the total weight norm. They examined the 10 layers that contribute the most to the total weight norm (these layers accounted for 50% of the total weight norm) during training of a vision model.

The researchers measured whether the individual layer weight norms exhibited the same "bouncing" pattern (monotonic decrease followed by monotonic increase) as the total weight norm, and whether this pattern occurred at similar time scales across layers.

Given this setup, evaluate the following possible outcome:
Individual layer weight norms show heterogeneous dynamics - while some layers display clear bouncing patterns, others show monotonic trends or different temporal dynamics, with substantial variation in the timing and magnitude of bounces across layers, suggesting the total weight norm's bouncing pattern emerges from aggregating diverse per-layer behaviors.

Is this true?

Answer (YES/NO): NO